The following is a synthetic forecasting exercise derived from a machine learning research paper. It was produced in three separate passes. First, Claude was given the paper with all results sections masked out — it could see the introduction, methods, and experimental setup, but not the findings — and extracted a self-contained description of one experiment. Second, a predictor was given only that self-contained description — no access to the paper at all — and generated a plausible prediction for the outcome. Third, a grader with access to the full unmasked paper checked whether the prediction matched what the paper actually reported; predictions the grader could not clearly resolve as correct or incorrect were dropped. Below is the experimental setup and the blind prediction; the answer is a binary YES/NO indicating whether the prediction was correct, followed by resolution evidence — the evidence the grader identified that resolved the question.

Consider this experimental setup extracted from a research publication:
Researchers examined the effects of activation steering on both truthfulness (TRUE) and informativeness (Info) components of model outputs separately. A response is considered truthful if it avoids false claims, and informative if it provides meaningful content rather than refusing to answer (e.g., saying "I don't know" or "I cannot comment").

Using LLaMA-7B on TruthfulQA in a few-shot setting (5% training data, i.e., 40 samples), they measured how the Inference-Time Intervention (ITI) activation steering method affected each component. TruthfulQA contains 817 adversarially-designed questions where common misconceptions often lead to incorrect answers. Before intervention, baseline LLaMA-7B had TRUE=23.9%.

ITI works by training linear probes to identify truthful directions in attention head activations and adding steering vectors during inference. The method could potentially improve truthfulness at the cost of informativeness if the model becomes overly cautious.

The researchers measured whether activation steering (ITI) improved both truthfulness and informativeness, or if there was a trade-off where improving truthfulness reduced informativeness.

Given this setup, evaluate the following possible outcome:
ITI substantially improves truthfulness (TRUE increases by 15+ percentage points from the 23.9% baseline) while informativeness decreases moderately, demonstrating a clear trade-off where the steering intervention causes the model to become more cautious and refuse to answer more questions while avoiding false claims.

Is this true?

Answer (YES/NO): NO